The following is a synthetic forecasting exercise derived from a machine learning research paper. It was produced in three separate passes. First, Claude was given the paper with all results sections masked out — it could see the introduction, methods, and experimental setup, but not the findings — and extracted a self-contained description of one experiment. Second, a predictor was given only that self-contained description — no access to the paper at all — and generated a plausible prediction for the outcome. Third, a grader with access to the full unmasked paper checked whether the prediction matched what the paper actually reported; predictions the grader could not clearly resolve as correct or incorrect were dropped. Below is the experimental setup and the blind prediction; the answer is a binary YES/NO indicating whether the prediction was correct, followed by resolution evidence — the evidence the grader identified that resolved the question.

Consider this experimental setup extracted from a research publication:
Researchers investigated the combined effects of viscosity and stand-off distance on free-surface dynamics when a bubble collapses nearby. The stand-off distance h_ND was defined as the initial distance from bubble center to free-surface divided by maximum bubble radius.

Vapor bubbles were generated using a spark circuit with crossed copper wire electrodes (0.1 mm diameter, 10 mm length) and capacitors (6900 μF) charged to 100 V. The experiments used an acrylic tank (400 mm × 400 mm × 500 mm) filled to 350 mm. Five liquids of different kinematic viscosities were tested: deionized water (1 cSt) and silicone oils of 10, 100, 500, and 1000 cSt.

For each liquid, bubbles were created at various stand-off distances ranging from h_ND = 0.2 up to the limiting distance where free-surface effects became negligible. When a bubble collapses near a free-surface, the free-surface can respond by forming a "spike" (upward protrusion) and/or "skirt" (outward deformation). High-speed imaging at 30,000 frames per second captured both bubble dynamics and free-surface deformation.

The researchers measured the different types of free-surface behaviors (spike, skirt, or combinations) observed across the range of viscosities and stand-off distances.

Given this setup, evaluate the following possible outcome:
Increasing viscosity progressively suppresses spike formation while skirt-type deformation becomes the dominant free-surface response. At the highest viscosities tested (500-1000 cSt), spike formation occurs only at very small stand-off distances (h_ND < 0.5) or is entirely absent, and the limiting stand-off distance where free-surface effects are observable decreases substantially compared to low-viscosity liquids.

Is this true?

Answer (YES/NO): NO